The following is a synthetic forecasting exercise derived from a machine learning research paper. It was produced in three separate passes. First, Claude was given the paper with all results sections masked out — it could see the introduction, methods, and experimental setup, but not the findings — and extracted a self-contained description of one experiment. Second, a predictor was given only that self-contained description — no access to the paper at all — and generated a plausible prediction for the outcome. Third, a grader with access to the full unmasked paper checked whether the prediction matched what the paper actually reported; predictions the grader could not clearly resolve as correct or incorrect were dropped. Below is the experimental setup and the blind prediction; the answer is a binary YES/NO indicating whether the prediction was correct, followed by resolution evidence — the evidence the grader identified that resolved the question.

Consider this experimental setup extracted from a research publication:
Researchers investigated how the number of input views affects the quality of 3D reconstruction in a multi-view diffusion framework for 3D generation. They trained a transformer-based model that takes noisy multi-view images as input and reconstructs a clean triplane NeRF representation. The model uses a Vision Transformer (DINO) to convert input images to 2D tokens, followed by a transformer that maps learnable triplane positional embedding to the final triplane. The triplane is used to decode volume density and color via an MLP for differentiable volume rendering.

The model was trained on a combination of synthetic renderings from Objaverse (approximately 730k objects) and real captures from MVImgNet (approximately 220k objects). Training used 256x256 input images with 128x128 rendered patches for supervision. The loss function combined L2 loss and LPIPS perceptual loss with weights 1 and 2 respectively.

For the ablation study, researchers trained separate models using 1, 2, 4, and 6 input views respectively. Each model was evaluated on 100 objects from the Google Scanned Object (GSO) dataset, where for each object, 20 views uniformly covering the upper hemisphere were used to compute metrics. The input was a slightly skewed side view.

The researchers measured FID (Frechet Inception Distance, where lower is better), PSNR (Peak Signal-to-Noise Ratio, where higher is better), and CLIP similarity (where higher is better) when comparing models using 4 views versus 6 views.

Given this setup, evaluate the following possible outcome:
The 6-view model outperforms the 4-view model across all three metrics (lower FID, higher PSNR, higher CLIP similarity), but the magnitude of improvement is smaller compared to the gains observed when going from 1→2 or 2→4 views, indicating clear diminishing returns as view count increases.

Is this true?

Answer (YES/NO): NO